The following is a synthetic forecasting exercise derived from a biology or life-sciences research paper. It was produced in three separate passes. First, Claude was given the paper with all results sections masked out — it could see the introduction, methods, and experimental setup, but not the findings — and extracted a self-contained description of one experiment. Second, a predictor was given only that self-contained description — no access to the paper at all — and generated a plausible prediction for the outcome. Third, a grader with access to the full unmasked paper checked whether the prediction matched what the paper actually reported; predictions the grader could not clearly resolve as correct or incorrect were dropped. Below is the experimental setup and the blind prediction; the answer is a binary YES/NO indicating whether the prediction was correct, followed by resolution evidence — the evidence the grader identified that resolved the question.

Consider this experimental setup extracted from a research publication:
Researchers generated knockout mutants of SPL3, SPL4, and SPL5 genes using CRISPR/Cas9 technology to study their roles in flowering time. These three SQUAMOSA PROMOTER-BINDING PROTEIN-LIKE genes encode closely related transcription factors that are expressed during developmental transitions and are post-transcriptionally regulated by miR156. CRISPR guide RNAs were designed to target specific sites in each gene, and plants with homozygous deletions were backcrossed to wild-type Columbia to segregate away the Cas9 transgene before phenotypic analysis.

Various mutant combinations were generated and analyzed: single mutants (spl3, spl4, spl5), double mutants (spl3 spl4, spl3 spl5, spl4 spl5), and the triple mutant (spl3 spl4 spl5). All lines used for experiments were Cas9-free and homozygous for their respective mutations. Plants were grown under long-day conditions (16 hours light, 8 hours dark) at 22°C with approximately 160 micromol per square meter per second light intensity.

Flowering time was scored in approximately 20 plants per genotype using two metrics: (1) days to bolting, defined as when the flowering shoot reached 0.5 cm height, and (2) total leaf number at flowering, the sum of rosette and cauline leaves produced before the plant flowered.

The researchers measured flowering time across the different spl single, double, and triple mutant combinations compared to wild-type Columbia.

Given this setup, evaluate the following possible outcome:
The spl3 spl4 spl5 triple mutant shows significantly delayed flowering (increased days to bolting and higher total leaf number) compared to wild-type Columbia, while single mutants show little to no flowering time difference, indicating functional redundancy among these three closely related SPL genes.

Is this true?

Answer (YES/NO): NO